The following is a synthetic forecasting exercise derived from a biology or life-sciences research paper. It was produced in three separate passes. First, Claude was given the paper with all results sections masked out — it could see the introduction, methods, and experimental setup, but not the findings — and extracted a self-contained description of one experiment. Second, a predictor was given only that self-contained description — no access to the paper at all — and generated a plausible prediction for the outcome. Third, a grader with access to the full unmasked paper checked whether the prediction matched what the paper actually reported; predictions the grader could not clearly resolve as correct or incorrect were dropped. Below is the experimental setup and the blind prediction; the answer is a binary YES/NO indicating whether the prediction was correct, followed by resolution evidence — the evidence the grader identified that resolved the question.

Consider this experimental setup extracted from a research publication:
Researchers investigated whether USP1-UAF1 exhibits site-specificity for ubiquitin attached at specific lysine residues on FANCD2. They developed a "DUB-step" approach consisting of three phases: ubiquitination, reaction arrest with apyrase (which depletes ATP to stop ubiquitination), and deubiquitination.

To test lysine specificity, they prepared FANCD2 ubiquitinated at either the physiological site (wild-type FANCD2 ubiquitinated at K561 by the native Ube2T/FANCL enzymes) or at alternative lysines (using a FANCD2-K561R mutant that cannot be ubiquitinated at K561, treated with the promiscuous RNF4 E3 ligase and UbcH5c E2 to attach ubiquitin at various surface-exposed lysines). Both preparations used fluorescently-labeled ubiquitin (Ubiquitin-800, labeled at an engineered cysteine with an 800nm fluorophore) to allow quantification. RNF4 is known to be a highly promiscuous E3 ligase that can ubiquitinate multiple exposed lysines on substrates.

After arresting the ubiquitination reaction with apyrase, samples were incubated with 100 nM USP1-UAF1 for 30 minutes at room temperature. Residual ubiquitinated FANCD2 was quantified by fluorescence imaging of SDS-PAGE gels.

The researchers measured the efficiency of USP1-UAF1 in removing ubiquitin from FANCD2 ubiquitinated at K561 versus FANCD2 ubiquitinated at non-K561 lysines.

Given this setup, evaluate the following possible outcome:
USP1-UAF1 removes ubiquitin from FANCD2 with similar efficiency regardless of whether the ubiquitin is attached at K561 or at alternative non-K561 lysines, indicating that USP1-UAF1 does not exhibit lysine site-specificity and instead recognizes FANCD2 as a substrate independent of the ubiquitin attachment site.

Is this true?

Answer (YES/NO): YES